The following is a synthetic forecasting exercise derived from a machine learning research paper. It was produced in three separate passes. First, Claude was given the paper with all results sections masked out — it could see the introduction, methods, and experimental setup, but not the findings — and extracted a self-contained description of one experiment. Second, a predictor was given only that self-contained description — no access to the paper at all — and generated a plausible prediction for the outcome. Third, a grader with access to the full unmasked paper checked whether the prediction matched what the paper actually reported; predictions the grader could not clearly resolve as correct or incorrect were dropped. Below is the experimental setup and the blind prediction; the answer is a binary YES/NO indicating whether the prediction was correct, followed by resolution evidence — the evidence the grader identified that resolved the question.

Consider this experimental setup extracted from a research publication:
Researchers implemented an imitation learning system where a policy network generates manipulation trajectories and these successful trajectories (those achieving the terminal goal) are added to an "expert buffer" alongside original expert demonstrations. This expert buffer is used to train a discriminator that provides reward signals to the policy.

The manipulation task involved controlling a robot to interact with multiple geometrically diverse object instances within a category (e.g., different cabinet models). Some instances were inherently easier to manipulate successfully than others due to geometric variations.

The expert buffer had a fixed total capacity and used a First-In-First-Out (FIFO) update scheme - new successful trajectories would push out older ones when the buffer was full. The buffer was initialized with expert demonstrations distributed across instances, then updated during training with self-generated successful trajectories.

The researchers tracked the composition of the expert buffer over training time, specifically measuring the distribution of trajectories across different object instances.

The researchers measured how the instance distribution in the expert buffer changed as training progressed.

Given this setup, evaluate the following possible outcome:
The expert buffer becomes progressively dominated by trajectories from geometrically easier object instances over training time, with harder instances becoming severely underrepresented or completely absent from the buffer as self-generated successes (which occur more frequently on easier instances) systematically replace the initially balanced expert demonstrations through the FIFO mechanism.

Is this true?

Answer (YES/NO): YES